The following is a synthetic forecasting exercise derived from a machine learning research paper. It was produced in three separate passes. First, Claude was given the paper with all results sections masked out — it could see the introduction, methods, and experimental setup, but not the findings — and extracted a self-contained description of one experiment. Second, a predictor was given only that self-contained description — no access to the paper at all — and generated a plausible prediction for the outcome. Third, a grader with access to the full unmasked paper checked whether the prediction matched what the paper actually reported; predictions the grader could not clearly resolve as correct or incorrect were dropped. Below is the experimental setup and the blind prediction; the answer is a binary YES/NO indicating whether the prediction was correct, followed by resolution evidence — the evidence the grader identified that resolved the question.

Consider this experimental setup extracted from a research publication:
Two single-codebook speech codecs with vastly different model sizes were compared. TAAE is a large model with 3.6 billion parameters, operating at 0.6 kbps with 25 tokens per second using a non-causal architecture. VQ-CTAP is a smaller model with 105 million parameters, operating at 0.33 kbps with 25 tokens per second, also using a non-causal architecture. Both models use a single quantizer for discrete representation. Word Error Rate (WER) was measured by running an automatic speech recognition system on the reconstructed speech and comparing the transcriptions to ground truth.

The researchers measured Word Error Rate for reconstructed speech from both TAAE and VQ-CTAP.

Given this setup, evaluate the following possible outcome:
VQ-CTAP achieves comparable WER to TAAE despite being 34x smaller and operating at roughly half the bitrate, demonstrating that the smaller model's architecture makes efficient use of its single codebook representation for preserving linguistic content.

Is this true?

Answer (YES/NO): NO